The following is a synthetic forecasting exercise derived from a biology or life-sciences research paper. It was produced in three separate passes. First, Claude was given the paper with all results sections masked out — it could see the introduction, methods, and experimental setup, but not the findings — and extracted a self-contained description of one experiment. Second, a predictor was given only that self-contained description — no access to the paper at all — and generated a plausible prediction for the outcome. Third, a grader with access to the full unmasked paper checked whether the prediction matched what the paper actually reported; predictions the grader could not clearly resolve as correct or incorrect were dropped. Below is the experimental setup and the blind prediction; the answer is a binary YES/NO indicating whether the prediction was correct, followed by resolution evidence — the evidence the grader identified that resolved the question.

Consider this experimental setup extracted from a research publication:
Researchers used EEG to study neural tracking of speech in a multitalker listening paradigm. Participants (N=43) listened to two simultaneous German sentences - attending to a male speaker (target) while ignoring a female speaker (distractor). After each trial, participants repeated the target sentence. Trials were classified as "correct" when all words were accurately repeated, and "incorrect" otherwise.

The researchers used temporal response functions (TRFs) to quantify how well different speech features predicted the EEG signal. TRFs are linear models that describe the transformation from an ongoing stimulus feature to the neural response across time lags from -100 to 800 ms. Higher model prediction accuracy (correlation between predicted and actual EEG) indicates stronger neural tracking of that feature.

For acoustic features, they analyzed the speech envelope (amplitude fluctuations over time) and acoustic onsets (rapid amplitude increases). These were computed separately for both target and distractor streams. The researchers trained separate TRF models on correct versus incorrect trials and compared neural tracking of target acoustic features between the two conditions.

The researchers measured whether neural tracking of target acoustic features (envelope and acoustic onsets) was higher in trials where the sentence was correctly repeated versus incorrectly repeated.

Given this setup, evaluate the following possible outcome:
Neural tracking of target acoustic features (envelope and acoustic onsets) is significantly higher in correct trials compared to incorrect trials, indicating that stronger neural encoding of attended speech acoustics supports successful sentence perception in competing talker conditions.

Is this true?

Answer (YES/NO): NO